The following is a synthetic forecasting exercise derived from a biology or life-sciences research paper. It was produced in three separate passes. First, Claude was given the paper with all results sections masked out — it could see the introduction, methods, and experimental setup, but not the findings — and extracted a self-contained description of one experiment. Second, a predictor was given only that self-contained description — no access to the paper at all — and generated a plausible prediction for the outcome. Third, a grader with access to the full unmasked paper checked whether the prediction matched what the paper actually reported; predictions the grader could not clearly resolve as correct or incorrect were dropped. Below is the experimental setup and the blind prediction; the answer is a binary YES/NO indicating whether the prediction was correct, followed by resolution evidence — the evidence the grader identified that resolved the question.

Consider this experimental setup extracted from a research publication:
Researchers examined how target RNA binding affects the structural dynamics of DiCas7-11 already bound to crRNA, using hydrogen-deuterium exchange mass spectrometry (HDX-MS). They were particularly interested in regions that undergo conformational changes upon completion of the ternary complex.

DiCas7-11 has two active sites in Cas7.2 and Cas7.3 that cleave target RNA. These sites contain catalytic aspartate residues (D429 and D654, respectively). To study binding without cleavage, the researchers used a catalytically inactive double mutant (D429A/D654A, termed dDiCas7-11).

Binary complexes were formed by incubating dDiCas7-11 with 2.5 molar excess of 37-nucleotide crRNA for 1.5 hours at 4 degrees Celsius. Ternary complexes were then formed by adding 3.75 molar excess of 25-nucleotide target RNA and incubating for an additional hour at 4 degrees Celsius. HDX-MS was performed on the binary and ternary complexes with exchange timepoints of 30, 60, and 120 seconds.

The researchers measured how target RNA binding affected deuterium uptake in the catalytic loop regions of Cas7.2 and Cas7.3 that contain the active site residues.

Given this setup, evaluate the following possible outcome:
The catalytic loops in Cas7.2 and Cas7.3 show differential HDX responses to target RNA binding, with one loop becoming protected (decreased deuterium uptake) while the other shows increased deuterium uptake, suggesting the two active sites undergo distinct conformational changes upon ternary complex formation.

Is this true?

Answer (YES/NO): NO